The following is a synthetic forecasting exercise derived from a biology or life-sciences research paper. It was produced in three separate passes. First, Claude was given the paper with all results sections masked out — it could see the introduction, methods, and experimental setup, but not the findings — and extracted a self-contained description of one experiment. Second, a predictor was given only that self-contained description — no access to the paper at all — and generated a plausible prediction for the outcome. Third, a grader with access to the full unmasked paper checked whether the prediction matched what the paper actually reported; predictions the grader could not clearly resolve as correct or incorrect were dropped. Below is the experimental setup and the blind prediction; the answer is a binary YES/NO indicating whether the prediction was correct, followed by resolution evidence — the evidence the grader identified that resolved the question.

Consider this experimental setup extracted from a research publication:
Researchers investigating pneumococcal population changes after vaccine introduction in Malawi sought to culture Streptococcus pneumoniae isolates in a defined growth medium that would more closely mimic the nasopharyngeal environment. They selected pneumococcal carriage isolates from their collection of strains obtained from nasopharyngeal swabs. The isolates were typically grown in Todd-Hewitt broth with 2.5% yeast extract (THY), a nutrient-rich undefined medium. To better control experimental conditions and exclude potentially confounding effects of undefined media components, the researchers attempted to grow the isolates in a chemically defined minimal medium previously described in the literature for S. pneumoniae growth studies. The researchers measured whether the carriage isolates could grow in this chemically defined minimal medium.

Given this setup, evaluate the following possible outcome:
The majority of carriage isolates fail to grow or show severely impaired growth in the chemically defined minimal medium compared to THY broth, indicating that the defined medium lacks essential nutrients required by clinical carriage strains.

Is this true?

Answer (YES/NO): YES